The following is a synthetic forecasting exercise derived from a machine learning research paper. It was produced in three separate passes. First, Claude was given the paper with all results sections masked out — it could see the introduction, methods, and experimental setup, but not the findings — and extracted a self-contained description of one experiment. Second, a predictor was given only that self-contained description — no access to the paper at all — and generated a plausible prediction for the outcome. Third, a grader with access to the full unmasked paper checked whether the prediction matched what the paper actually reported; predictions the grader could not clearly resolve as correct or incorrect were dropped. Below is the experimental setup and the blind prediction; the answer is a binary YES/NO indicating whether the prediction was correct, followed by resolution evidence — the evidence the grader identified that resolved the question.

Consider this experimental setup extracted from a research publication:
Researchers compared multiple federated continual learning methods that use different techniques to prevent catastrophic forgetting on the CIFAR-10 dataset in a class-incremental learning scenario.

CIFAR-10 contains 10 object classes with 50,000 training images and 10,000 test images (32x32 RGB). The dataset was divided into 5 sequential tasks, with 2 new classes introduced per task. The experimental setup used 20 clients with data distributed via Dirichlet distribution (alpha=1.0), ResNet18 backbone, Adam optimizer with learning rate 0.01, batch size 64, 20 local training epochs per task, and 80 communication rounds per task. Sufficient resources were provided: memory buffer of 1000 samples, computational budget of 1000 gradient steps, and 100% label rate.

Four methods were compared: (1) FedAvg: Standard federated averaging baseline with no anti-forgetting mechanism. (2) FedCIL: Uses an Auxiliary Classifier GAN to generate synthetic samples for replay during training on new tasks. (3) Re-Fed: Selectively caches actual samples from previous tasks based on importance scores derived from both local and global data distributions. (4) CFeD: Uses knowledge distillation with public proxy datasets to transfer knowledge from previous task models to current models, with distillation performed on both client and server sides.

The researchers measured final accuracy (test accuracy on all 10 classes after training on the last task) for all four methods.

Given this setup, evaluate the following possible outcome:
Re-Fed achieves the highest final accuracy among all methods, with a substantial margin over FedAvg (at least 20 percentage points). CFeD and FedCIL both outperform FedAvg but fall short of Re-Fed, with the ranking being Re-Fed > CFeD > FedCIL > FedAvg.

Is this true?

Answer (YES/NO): NO